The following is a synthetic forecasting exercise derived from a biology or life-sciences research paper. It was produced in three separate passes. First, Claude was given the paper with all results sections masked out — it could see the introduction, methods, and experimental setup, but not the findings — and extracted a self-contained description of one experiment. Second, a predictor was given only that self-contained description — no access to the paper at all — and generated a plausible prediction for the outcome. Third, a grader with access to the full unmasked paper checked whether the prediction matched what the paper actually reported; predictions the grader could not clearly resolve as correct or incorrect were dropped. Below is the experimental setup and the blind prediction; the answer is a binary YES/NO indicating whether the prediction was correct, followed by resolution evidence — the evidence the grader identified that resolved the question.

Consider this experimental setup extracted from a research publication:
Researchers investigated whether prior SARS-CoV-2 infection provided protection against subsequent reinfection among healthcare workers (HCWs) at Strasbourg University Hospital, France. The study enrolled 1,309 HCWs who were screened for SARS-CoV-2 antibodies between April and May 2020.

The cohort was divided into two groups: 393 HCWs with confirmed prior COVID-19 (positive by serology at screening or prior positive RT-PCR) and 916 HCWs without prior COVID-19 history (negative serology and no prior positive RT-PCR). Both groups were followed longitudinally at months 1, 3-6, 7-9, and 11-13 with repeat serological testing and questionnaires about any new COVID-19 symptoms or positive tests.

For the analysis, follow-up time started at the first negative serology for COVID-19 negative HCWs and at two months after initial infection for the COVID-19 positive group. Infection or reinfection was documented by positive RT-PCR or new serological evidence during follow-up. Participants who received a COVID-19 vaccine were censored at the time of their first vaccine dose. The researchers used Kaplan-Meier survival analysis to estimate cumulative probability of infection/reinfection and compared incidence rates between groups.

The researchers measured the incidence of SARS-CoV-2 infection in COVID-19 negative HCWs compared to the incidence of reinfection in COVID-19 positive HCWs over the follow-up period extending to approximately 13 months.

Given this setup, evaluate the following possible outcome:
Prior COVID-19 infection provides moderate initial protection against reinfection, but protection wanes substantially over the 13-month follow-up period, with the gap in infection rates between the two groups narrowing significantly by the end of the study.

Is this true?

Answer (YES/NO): NO